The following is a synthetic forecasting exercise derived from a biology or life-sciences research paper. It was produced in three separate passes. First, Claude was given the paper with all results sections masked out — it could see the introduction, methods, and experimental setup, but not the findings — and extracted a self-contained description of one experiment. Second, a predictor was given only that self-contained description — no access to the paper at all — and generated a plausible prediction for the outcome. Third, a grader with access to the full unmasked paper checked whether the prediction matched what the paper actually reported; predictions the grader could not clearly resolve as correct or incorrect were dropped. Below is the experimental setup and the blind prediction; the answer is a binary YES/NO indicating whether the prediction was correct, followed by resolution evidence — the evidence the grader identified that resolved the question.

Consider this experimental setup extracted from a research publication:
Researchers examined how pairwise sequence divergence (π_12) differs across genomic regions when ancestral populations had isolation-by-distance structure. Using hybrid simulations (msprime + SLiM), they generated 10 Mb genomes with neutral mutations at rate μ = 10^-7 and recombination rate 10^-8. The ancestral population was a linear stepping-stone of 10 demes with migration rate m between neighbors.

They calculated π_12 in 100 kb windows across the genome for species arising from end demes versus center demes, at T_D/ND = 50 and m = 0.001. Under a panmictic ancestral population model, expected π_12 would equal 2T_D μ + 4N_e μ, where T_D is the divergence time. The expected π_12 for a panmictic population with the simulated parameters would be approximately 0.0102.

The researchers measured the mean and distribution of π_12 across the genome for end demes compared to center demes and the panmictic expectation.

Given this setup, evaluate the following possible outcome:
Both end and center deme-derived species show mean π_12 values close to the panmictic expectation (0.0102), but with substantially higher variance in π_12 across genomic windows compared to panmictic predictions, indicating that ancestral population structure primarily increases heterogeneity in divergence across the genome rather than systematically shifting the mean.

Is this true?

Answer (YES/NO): NO